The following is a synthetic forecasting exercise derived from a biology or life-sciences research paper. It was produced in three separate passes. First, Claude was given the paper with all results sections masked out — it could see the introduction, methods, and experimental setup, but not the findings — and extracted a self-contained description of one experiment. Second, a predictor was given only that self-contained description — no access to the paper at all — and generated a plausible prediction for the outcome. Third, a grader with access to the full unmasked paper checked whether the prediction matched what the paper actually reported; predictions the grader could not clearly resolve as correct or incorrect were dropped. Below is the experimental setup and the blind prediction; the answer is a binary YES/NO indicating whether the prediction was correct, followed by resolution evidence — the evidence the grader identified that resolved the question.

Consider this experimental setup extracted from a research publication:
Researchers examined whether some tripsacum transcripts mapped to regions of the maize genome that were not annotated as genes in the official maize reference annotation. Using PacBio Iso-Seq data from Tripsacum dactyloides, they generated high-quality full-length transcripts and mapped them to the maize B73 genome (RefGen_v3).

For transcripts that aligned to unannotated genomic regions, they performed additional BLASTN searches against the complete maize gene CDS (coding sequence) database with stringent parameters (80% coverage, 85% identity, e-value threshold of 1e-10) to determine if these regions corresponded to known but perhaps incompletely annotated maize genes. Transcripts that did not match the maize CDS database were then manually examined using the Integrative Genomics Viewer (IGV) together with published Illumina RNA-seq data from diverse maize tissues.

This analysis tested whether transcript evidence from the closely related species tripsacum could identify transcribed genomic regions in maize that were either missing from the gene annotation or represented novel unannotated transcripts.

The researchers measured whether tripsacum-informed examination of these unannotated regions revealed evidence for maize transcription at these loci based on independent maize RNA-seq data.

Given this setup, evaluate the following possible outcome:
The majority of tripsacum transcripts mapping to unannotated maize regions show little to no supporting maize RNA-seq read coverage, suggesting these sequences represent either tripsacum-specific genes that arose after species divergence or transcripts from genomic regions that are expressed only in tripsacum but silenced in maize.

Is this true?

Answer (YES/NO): NO